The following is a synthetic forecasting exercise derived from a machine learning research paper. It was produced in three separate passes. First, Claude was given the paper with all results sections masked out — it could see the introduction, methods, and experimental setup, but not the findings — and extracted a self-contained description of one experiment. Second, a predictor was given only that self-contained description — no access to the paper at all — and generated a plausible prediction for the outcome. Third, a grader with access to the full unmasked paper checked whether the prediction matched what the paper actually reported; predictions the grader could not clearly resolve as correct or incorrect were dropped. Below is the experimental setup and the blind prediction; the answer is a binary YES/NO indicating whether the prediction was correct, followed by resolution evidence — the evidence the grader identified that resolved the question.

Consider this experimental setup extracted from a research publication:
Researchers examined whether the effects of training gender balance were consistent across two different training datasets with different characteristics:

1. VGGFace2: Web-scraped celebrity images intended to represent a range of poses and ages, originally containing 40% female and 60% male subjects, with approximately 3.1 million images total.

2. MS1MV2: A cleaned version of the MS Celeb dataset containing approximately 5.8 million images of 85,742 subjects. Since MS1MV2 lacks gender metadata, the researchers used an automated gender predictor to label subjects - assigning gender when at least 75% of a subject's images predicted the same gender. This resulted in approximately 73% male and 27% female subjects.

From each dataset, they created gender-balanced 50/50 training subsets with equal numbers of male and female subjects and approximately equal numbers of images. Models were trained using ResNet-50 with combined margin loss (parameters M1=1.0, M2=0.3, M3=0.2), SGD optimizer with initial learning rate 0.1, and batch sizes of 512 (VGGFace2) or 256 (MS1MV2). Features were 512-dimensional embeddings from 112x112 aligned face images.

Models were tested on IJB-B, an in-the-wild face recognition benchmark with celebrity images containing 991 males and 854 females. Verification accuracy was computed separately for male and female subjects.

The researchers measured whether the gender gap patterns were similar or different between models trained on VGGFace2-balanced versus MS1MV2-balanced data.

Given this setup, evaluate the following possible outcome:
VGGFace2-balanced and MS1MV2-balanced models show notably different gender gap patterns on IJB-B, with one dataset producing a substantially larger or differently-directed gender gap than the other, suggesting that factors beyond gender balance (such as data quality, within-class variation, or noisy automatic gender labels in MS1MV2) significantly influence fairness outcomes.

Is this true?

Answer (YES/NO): YES